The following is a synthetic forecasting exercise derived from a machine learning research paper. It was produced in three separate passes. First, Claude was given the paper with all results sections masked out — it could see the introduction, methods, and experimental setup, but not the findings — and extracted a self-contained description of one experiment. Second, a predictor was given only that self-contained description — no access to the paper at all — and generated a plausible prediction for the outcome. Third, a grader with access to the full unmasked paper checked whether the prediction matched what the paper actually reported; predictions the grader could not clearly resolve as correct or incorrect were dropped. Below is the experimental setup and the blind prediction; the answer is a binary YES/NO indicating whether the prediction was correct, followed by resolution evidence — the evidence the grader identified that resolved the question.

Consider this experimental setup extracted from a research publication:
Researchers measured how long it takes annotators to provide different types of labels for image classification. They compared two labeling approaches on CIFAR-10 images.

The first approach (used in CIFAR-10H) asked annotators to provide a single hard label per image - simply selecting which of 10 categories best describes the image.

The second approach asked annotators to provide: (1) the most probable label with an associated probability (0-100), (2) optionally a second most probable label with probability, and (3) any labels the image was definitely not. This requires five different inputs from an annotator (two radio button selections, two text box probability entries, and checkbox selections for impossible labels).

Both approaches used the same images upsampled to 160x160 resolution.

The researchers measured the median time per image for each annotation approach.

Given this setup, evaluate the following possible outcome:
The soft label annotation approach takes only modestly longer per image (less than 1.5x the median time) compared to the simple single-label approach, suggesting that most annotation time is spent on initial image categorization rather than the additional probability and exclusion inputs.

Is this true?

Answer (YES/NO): NO